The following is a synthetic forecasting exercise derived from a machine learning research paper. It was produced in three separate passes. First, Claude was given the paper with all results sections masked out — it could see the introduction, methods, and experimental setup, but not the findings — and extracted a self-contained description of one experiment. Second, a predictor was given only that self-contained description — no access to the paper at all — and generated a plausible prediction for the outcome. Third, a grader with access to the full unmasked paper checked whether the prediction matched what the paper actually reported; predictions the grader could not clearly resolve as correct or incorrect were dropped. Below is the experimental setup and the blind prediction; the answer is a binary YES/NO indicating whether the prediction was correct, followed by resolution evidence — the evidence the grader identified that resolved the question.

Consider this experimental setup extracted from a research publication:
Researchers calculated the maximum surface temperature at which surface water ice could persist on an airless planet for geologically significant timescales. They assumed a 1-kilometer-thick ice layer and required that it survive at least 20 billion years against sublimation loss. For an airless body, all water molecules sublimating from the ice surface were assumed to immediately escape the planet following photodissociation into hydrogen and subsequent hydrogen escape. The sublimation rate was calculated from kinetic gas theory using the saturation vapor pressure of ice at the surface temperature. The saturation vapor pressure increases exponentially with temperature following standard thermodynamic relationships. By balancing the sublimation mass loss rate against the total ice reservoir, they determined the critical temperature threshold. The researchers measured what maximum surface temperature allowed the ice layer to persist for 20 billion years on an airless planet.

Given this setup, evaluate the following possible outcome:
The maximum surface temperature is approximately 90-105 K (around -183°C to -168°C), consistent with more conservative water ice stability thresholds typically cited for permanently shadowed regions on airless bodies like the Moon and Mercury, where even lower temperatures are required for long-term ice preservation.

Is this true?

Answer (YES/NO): NO